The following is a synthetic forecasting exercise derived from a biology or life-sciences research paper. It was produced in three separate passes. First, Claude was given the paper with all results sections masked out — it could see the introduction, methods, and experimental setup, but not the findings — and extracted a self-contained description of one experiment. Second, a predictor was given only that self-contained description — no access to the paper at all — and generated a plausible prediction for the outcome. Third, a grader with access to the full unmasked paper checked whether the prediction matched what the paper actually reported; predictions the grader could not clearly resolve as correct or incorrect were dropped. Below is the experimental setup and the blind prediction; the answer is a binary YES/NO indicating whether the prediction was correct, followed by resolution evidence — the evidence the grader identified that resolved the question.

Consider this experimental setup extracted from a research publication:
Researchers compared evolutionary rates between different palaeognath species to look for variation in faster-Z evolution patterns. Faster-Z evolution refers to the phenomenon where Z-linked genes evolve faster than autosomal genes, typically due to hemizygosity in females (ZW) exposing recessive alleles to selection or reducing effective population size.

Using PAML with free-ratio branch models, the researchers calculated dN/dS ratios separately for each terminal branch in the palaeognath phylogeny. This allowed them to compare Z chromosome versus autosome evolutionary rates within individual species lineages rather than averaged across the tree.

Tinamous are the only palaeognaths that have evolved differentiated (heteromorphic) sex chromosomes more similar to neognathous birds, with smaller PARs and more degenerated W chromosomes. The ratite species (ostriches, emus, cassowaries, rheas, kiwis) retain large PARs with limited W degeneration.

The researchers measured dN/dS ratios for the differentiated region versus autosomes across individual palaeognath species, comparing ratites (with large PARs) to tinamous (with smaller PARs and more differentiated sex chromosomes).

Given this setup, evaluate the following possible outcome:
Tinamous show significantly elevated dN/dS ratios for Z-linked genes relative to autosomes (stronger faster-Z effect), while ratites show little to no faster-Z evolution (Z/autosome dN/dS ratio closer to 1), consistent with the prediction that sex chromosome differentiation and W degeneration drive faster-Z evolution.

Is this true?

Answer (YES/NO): NO